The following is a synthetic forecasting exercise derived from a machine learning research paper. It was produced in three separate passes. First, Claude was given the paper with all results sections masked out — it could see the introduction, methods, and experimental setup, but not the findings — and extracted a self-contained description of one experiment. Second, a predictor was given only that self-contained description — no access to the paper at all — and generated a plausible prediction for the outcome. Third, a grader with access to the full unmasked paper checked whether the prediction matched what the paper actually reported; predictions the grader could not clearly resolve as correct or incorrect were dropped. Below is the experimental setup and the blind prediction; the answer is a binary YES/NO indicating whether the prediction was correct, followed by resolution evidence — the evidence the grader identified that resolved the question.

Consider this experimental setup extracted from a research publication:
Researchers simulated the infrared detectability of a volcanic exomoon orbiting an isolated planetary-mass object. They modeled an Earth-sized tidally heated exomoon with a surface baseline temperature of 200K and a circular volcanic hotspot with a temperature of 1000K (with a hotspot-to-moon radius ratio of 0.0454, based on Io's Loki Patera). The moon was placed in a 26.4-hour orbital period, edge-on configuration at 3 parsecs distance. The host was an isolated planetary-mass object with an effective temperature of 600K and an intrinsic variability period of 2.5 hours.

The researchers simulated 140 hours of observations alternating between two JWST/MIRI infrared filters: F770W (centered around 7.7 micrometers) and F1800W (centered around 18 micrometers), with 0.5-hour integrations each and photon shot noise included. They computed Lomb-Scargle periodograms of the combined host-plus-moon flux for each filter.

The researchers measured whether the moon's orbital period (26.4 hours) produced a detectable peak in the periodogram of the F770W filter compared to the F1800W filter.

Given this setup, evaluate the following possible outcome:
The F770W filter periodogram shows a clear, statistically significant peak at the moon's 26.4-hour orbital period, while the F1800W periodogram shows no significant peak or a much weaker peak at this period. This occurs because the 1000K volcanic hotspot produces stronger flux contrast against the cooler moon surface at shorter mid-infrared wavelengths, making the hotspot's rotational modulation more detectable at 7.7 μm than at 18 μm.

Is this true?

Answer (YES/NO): YES